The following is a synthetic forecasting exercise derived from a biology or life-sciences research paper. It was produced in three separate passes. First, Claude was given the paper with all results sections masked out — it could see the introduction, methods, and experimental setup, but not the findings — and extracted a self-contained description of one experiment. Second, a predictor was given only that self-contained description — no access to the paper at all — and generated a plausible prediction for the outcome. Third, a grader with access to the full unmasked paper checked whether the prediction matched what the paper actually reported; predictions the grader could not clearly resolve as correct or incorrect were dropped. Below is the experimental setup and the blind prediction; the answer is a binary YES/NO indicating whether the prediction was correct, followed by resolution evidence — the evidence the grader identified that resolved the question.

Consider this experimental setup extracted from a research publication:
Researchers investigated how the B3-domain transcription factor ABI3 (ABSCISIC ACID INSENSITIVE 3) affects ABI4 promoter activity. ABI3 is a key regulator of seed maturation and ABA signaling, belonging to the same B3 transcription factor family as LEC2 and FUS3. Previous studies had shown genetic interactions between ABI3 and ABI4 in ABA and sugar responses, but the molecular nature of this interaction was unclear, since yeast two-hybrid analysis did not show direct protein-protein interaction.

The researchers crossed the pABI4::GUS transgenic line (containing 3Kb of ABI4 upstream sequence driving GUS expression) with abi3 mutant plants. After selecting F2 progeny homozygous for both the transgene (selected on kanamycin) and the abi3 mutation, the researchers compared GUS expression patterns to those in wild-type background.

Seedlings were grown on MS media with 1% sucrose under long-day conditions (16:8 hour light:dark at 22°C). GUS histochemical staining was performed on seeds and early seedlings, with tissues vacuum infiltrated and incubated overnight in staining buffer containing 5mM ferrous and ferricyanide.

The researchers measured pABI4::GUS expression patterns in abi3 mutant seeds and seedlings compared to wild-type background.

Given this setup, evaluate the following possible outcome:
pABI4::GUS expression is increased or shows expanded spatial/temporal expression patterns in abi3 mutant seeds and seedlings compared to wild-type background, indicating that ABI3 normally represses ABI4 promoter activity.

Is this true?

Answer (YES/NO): NO